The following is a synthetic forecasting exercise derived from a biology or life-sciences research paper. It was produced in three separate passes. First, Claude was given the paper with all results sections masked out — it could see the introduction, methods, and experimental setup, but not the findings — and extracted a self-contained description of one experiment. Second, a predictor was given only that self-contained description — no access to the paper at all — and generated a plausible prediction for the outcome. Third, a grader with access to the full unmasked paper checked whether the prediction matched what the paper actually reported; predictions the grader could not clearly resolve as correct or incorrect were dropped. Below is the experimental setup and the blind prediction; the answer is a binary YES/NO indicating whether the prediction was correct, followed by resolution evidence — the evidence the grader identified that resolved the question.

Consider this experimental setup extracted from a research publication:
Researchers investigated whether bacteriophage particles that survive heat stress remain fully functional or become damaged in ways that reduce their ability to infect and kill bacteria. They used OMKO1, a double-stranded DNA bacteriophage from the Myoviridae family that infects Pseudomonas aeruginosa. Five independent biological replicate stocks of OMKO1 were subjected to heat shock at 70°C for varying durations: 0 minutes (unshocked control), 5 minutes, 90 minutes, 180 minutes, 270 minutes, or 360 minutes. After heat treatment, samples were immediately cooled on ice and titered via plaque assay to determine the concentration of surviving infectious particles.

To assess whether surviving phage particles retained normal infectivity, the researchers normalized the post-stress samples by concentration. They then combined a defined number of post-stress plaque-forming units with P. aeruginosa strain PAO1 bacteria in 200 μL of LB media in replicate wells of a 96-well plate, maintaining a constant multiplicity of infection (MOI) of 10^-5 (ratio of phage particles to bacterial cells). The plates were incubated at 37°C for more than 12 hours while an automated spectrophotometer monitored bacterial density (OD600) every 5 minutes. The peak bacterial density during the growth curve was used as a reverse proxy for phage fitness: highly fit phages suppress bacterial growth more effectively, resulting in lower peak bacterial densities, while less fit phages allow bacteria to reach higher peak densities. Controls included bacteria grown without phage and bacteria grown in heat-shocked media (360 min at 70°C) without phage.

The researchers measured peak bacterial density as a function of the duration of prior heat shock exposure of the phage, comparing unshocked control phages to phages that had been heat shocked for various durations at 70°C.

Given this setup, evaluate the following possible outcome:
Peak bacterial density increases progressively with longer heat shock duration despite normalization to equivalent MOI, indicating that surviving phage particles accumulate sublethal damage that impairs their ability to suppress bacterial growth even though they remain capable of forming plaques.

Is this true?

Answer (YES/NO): NO